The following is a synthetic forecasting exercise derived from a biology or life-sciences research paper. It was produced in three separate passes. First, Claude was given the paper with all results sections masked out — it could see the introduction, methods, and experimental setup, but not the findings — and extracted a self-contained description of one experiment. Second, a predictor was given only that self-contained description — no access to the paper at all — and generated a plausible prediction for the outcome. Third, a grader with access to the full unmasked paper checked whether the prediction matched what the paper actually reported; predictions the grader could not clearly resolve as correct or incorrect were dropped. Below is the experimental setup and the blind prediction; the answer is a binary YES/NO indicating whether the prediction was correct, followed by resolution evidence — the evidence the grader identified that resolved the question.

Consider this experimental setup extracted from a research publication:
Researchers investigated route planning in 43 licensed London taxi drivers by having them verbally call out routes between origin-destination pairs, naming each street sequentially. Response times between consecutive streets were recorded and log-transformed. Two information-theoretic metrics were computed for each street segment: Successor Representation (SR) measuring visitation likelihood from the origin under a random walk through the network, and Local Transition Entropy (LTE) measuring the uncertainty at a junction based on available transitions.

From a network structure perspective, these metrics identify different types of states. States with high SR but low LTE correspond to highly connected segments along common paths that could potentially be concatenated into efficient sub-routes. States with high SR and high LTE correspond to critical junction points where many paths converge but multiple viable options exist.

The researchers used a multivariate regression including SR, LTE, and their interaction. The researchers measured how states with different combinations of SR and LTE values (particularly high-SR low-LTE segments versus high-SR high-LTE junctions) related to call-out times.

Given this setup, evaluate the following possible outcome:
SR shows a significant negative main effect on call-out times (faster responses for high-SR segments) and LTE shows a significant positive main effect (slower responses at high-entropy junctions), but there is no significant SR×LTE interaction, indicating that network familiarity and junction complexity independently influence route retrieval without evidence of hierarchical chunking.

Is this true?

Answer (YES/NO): NO